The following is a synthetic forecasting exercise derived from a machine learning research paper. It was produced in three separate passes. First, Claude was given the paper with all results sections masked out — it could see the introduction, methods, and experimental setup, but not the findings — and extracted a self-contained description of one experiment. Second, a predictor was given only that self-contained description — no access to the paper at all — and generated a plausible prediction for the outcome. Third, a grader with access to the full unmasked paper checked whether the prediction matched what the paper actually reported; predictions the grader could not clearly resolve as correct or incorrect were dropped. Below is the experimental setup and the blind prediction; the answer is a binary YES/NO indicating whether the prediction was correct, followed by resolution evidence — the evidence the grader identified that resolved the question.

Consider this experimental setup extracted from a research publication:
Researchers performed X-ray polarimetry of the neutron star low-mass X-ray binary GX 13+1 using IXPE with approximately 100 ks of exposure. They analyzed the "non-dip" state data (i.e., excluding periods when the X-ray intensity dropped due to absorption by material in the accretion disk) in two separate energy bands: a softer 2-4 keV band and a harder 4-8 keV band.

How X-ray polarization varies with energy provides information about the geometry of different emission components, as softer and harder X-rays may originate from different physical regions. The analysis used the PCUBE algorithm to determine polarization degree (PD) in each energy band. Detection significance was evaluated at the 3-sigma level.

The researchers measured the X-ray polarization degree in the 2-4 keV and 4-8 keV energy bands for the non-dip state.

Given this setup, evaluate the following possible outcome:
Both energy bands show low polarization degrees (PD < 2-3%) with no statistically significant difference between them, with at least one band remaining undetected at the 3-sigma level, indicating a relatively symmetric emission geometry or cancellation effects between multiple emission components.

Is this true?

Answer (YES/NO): NO